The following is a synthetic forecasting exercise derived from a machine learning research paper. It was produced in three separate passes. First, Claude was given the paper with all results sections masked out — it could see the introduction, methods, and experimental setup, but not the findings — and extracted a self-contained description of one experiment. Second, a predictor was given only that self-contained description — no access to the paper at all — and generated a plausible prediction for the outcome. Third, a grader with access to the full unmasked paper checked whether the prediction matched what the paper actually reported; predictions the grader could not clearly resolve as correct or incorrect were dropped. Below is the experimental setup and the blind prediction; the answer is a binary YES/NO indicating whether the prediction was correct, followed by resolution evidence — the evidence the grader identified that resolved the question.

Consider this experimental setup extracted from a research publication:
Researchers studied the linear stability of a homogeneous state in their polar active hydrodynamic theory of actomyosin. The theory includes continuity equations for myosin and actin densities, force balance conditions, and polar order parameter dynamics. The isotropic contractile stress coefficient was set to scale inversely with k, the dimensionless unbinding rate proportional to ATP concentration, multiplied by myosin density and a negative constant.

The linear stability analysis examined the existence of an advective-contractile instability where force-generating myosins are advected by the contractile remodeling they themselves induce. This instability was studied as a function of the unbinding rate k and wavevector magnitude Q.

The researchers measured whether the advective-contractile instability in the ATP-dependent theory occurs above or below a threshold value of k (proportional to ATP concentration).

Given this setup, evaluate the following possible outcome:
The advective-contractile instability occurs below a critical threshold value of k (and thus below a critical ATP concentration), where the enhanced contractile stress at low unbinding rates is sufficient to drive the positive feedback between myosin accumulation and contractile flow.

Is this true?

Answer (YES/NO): YES